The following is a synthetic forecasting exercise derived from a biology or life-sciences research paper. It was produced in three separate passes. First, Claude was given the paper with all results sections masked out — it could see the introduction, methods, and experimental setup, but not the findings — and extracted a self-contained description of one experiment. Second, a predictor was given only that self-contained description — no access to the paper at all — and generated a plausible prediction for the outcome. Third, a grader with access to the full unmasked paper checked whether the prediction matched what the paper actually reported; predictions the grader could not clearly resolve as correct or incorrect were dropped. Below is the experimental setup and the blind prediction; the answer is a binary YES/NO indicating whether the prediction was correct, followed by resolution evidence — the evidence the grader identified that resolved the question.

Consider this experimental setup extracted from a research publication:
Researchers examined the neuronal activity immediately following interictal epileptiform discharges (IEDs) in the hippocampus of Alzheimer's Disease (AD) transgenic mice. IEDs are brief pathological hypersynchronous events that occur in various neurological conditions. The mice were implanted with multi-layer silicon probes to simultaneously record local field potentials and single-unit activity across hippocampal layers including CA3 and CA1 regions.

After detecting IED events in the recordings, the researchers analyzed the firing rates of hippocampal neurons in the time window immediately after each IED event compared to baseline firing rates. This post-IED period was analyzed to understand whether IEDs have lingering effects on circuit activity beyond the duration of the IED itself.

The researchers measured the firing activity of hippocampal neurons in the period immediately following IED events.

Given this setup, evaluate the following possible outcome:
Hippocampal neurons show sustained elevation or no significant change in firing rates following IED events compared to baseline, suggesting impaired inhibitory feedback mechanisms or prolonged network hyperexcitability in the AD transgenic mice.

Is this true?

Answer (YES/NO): NO